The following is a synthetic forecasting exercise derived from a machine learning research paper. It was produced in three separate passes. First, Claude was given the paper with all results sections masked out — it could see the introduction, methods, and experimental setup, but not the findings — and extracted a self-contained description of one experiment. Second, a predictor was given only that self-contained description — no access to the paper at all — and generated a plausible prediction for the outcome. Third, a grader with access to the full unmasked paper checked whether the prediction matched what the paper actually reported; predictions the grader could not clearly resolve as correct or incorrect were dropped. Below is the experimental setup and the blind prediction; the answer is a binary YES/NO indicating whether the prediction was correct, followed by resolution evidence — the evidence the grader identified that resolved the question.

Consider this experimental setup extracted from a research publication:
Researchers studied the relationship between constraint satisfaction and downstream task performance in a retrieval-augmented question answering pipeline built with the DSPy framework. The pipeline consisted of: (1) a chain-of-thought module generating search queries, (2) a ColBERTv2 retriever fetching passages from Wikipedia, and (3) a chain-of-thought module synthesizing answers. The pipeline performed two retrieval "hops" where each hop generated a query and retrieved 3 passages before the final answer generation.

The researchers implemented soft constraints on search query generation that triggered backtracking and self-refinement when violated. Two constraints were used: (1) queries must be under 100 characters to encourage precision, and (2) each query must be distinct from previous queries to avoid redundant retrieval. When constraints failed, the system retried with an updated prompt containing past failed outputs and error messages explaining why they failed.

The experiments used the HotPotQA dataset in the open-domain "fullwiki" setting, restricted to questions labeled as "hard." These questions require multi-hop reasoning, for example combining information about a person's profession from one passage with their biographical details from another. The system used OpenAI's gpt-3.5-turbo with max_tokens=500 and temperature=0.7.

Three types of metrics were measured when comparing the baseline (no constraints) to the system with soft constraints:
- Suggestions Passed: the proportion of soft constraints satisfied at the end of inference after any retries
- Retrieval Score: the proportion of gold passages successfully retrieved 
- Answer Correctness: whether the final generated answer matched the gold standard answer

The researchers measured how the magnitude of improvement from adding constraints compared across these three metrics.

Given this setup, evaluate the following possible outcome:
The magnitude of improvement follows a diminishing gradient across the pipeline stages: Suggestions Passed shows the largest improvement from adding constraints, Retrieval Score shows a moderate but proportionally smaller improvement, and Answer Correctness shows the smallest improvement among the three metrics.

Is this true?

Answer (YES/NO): YES